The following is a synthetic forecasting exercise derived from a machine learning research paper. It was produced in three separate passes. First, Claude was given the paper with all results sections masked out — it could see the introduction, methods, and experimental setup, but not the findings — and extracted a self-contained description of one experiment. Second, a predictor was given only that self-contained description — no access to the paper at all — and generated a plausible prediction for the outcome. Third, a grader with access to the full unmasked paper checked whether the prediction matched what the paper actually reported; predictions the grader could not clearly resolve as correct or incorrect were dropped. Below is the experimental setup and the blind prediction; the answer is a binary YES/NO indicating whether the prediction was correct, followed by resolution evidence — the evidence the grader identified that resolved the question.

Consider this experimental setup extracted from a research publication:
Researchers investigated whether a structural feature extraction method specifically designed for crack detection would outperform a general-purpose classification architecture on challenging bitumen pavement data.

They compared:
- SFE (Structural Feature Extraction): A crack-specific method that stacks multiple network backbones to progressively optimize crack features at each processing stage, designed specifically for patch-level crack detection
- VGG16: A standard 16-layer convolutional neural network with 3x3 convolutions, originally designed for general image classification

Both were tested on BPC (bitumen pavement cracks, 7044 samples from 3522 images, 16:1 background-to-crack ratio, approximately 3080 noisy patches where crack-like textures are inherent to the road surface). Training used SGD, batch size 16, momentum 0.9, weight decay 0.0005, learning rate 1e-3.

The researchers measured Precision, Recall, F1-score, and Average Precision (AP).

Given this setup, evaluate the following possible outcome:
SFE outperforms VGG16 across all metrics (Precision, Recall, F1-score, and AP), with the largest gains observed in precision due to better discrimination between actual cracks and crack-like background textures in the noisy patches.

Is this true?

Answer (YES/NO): NO